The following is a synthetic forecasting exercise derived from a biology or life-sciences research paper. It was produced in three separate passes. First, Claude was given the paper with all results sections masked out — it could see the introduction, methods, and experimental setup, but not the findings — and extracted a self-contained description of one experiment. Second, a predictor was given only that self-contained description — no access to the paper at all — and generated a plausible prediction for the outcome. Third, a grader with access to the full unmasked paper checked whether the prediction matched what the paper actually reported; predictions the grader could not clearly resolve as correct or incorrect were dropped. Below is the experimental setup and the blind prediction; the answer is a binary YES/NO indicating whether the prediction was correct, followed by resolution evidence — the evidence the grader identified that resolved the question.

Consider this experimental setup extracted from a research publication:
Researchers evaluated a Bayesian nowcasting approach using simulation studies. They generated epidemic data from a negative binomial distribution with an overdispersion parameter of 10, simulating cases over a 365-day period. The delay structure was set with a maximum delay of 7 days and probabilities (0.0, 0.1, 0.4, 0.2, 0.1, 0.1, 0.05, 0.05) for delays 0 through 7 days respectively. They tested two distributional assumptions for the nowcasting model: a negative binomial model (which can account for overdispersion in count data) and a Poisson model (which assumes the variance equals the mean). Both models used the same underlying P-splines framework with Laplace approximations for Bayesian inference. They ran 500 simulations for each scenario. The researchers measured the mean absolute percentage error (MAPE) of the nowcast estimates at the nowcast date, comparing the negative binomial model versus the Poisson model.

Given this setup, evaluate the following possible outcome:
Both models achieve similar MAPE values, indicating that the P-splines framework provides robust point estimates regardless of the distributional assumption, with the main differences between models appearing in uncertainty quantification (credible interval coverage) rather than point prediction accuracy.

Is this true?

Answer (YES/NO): YES